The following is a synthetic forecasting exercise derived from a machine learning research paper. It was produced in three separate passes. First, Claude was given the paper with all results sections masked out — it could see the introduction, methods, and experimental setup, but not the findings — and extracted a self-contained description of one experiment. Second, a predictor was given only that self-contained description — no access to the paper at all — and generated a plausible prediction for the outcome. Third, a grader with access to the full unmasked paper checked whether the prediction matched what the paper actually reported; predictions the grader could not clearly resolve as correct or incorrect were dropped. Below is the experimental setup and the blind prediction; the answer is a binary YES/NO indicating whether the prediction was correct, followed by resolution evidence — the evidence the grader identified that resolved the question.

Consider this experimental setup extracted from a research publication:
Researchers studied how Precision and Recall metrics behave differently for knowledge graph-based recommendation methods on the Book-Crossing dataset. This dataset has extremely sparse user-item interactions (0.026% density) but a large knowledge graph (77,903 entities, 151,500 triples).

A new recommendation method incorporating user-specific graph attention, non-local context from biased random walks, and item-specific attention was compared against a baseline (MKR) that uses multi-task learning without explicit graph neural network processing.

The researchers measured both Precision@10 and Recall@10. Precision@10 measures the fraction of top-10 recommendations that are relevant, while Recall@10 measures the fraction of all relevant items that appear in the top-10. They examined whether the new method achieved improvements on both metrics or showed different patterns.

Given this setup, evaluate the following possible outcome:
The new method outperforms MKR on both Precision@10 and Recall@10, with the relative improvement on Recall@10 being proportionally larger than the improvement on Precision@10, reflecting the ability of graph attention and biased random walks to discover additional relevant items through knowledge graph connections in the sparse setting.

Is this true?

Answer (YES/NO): NO